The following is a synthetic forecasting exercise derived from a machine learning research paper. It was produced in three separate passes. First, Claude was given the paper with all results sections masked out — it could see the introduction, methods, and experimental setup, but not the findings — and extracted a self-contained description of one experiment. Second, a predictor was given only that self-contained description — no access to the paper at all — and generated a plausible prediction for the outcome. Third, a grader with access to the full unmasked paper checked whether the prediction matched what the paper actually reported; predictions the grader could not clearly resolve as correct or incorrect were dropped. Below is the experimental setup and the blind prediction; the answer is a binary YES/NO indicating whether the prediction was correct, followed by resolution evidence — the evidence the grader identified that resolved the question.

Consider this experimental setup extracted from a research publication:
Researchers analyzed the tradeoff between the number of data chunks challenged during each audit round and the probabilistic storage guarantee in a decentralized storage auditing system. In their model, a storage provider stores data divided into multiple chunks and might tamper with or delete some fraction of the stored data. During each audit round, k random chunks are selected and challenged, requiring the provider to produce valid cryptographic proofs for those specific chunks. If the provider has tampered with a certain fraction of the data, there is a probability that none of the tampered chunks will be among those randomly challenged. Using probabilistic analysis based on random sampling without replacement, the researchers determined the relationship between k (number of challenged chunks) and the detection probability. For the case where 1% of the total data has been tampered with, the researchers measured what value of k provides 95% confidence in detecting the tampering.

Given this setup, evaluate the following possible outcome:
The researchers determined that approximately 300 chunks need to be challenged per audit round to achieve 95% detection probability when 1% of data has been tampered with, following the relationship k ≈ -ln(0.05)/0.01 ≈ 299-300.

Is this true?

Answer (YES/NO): YES